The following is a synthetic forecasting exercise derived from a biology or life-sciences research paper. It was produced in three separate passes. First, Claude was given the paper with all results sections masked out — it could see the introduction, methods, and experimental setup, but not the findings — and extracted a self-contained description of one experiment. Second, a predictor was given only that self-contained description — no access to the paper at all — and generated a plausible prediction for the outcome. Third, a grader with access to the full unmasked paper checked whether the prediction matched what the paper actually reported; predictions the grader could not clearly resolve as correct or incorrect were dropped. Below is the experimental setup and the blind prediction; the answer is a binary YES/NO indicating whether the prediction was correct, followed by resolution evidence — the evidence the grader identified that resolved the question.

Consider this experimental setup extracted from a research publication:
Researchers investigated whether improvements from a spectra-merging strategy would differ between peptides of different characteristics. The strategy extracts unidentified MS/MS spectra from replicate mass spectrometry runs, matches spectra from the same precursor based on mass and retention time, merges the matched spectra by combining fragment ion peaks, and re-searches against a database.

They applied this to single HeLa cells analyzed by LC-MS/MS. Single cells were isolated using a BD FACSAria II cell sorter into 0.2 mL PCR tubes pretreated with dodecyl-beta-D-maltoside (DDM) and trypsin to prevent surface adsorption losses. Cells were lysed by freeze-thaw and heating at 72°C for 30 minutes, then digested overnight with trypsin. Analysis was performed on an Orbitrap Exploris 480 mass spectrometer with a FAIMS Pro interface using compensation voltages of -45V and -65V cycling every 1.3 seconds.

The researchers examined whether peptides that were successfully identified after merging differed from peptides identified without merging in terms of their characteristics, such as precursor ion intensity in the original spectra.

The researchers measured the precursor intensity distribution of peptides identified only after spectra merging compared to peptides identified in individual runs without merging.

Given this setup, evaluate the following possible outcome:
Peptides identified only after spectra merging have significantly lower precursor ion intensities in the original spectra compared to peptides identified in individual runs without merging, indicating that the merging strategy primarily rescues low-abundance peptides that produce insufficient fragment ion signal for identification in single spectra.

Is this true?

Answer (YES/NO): YES